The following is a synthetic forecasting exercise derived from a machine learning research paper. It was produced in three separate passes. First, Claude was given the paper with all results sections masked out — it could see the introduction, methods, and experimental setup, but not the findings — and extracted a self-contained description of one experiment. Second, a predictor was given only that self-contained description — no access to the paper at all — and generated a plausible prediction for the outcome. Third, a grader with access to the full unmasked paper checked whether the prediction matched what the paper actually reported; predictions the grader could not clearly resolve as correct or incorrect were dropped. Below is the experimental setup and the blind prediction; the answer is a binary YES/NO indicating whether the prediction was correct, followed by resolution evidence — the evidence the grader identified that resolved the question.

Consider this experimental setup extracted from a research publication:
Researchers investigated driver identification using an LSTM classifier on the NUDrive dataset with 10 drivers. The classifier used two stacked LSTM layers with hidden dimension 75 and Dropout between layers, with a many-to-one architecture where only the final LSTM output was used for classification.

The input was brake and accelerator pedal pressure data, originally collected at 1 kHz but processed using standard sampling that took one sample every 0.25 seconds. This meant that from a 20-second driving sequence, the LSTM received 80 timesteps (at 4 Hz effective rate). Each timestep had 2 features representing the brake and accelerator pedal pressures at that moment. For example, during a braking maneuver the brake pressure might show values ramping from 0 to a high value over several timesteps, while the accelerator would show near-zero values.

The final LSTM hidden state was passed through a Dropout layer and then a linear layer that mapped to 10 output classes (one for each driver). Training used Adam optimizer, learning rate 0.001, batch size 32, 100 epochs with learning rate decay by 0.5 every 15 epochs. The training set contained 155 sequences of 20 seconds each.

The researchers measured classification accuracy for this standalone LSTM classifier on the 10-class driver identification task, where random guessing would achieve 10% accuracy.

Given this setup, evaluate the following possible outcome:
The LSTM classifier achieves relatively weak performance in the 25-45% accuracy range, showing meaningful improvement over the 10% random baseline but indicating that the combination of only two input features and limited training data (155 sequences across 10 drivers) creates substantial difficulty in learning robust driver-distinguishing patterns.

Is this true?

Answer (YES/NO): YES